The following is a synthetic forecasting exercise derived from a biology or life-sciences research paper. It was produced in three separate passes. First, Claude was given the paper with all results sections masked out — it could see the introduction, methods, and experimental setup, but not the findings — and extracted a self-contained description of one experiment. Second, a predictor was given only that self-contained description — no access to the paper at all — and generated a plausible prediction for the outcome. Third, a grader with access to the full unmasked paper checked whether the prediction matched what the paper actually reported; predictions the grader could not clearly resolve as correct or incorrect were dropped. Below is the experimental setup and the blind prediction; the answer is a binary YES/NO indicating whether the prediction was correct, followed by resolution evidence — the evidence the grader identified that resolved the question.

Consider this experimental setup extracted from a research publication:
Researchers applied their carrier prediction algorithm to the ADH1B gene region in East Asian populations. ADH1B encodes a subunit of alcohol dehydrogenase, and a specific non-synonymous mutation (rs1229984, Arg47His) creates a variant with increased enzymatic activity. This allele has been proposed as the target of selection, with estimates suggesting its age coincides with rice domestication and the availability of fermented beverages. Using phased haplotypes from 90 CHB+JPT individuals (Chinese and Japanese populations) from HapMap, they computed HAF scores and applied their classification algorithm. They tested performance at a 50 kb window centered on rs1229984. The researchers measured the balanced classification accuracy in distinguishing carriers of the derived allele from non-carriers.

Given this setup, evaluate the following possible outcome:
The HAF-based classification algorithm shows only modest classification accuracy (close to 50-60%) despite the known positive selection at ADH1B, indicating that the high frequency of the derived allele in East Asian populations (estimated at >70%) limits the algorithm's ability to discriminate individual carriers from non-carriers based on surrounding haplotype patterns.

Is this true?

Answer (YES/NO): NO